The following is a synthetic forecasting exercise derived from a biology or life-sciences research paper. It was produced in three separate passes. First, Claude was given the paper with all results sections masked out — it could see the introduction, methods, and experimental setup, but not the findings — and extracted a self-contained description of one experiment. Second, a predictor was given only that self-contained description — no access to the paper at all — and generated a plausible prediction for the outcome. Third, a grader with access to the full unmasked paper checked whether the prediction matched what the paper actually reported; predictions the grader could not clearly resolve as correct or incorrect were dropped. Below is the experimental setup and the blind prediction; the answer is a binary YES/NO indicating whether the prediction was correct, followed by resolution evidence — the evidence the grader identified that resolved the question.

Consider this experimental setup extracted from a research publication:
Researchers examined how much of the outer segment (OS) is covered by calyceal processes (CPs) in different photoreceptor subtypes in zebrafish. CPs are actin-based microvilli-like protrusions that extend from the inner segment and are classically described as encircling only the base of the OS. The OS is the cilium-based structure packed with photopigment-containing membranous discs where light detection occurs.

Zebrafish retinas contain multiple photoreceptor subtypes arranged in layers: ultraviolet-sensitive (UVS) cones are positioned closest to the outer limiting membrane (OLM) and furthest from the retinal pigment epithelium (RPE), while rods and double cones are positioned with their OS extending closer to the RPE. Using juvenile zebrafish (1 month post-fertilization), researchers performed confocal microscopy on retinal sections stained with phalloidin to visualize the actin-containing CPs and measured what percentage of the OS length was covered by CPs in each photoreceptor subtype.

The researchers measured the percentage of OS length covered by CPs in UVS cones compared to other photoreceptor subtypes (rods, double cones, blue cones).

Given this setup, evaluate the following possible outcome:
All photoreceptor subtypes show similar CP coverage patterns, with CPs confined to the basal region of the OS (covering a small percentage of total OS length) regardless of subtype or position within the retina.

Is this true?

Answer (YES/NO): NO